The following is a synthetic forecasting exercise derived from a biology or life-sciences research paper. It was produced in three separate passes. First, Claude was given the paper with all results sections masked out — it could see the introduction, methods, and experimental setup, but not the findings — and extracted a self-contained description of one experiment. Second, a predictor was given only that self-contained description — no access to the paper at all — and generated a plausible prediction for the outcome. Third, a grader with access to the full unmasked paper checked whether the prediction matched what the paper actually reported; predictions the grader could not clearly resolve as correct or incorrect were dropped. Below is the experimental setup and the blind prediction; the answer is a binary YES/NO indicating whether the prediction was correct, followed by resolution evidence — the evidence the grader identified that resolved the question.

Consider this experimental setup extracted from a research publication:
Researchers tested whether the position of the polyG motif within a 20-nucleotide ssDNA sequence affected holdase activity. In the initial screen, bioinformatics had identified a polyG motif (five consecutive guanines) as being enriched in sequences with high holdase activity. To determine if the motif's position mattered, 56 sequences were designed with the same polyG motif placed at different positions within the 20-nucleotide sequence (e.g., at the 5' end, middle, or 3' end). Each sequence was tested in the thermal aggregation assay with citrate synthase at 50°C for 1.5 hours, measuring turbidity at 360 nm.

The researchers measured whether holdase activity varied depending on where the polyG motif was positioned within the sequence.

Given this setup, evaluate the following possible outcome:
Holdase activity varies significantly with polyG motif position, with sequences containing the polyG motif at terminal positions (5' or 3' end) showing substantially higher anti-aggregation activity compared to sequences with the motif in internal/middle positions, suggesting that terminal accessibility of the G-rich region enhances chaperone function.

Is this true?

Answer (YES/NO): NO